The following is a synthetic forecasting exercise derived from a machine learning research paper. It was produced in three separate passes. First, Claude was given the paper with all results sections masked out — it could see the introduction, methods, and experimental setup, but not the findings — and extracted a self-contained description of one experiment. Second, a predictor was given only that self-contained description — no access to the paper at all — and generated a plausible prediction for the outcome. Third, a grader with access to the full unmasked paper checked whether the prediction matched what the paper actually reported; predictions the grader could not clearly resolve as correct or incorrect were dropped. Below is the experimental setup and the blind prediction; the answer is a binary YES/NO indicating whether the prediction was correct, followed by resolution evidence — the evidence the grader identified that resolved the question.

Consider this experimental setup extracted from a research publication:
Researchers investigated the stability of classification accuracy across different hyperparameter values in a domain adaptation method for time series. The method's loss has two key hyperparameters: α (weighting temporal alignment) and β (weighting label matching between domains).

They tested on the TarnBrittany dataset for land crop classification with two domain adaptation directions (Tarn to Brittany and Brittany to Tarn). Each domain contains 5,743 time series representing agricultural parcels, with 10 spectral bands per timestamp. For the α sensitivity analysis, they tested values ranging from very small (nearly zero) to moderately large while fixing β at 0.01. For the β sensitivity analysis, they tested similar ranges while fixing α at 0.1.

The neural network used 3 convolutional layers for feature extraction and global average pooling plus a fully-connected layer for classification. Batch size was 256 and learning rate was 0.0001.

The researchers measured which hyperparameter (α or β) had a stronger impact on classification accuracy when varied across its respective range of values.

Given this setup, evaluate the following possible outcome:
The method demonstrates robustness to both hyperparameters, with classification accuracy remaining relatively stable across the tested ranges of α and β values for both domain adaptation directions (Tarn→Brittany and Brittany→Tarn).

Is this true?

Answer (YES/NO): NO